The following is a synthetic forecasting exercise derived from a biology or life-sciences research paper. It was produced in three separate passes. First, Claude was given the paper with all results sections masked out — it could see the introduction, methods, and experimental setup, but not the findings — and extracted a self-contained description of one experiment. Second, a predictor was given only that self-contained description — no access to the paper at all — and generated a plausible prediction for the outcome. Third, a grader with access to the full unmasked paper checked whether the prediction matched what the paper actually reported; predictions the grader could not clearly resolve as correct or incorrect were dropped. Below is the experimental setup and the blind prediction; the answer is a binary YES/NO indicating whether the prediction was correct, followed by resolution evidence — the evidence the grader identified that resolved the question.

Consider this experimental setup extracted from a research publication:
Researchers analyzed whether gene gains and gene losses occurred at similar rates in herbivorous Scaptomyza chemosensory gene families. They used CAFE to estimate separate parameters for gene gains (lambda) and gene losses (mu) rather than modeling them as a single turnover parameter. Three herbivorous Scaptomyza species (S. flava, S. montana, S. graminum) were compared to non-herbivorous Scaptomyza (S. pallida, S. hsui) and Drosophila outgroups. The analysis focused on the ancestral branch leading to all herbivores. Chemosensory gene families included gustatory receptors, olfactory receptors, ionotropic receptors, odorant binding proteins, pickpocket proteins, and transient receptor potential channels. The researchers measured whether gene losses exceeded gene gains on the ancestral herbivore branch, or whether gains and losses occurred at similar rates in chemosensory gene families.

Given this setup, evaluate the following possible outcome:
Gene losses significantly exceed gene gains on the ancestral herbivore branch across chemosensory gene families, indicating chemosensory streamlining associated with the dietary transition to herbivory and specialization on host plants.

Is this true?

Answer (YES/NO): YES